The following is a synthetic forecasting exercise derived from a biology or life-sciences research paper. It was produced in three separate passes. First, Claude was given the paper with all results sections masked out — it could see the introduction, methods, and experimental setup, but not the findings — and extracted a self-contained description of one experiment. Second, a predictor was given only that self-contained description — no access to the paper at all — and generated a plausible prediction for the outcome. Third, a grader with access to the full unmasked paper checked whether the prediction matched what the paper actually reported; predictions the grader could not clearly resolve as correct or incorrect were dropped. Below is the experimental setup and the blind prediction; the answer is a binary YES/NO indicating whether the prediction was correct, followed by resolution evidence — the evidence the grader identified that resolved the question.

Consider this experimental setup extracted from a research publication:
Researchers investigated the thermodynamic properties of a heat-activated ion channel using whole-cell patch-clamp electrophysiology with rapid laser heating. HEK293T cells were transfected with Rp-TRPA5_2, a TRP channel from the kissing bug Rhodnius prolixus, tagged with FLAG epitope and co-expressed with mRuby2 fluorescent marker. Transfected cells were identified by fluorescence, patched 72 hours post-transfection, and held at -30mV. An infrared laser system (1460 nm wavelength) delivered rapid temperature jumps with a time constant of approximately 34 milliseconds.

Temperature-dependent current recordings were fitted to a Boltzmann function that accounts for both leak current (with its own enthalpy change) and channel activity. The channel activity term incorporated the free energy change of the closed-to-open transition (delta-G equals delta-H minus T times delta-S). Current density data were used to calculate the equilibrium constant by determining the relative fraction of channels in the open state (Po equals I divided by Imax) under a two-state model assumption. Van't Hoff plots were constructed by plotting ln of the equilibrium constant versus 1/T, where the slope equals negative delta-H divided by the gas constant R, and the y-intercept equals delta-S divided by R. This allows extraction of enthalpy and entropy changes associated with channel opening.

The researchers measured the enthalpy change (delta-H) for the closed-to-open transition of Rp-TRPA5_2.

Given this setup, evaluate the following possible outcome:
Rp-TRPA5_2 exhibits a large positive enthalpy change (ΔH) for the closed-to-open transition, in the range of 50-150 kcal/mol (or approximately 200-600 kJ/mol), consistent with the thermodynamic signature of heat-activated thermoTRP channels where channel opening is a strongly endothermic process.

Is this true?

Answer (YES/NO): YES